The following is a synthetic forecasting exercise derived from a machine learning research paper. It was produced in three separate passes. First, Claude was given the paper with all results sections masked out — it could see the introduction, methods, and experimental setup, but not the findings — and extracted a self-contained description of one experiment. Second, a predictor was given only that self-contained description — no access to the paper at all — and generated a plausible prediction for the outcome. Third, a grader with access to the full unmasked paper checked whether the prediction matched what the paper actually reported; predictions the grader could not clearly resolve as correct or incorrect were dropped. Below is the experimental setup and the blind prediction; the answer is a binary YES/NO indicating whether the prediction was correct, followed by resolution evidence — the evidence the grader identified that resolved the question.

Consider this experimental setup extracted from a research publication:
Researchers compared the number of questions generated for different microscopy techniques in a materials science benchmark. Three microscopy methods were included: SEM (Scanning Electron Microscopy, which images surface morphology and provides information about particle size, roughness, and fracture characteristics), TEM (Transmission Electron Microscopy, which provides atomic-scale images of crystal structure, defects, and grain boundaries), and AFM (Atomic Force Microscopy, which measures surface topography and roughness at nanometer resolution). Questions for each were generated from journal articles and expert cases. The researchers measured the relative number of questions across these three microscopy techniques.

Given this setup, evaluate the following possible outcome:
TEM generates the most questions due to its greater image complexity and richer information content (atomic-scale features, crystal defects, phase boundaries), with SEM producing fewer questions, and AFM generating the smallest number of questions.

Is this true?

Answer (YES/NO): NO